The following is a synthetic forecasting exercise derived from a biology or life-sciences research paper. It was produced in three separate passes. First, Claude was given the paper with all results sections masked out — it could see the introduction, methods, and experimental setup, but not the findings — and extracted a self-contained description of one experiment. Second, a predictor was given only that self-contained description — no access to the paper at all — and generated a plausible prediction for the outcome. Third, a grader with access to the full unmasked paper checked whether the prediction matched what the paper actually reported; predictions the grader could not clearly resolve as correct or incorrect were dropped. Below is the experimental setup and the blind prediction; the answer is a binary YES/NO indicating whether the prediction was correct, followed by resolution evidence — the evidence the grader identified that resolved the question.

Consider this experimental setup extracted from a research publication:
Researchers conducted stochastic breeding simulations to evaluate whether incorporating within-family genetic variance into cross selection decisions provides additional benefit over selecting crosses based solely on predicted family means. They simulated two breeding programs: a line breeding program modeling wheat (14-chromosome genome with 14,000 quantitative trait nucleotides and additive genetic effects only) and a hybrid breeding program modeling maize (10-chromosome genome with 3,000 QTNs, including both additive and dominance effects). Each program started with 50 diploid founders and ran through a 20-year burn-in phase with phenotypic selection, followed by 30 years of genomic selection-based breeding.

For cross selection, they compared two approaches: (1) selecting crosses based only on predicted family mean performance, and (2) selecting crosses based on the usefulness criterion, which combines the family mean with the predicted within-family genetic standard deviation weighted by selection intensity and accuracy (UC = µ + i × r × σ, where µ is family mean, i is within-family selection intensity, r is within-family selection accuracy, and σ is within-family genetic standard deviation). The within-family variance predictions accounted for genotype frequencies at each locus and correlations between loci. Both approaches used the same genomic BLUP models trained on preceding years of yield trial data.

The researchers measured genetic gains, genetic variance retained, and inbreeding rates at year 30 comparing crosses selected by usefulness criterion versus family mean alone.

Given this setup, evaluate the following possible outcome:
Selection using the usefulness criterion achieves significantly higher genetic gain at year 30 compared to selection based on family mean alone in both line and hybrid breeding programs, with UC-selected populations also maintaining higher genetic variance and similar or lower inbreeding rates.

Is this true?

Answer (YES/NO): NO